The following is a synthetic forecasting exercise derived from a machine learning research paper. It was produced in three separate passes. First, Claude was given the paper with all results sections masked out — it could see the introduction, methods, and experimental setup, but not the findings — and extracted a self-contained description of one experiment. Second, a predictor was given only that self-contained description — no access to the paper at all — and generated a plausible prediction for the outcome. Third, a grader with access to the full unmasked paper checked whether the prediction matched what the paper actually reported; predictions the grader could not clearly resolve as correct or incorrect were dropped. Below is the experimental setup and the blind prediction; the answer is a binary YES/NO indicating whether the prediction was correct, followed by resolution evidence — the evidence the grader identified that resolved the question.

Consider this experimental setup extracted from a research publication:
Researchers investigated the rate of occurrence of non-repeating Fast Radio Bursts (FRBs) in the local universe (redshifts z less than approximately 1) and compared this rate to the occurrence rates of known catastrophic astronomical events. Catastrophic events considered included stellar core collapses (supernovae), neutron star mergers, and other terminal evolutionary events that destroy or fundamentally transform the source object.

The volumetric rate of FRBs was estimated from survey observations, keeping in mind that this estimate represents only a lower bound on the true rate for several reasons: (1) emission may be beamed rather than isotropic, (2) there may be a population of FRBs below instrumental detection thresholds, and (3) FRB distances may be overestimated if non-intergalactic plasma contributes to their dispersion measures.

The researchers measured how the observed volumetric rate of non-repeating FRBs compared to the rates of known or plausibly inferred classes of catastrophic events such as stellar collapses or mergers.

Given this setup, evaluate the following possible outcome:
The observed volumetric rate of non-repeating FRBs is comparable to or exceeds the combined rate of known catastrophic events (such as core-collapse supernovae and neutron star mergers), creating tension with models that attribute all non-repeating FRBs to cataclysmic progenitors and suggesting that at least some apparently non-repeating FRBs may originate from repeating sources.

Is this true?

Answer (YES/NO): YES